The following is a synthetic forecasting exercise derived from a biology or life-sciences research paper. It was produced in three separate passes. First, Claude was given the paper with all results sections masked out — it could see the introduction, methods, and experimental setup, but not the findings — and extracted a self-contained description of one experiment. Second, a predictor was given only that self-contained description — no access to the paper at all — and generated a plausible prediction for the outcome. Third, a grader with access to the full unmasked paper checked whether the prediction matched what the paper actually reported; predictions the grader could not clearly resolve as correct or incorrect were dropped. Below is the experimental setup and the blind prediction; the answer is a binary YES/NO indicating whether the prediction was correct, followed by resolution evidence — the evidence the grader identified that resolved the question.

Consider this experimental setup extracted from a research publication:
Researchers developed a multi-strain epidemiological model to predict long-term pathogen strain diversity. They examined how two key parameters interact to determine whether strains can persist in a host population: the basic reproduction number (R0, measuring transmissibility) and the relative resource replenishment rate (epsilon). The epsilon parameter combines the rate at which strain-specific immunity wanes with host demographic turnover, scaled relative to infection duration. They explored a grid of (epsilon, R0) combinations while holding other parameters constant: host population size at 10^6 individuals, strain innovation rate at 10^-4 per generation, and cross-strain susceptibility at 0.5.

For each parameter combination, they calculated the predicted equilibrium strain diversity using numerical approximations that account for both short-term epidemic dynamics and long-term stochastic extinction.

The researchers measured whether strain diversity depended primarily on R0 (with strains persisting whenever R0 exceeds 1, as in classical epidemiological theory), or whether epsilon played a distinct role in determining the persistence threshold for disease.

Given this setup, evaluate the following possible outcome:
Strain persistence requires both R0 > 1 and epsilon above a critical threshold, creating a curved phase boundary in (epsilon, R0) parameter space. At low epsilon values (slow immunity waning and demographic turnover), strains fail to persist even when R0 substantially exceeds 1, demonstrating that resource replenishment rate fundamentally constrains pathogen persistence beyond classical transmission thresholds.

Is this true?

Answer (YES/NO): YES